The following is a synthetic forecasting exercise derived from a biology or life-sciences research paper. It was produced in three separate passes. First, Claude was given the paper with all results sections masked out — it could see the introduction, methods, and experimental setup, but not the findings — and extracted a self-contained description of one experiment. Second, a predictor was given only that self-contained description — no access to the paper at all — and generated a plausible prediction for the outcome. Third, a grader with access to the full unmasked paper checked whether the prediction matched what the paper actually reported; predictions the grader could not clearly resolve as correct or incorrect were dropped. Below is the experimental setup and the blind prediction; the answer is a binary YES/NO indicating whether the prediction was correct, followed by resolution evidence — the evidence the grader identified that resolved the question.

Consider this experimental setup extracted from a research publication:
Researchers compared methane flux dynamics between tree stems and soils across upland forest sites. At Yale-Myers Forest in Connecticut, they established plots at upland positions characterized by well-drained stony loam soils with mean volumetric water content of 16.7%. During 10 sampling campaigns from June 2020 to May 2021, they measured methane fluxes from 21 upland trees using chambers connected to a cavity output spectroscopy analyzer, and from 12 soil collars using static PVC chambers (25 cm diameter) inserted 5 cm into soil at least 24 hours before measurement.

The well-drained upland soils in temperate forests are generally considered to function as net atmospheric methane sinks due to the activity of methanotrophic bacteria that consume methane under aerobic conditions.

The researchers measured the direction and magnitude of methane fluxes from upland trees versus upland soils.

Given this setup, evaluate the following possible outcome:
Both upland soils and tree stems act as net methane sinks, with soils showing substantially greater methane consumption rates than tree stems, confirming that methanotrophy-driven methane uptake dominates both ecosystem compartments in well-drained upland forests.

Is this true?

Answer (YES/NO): NO